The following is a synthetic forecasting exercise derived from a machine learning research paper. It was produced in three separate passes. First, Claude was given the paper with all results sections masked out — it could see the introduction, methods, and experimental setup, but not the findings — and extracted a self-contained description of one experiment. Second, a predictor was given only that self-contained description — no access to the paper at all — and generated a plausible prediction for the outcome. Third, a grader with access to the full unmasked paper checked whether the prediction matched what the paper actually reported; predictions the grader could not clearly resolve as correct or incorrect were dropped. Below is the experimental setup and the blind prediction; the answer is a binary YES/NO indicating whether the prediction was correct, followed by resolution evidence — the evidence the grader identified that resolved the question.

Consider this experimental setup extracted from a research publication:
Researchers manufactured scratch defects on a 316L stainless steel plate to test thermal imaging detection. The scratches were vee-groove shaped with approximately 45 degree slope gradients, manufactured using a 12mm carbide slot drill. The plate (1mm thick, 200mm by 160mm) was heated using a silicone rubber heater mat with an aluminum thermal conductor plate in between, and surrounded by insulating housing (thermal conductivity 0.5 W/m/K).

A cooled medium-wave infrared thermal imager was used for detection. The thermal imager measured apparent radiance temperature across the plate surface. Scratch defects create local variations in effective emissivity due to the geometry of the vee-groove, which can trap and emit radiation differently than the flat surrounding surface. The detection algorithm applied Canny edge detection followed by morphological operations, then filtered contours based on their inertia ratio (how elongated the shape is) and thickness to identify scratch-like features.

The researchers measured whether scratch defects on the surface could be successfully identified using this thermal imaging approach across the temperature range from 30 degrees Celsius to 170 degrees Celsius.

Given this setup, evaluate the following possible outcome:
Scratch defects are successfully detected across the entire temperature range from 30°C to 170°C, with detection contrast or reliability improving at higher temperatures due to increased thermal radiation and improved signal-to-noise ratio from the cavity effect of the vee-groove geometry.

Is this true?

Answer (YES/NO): YES